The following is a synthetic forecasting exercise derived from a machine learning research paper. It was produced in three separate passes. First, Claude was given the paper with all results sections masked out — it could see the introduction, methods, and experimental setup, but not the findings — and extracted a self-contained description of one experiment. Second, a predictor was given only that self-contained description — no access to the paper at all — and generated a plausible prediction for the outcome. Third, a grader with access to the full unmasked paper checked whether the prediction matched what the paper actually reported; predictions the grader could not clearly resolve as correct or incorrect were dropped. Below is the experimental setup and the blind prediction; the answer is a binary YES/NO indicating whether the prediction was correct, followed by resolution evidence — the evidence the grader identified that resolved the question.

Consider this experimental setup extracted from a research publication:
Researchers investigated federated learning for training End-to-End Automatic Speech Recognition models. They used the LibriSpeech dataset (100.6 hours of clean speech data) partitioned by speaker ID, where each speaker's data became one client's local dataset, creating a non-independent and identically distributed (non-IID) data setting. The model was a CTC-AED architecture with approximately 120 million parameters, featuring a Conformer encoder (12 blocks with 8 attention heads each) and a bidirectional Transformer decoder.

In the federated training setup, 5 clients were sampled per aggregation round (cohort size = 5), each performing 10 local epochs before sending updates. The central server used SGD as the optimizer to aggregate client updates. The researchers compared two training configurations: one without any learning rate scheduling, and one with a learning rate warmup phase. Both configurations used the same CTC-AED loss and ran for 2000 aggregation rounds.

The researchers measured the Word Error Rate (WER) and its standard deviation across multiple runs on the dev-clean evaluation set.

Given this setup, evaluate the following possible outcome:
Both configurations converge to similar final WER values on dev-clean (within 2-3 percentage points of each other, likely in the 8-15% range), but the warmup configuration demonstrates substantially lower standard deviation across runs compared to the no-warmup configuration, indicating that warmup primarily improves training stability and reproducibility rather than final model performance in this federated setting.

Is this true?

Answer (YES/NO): NO